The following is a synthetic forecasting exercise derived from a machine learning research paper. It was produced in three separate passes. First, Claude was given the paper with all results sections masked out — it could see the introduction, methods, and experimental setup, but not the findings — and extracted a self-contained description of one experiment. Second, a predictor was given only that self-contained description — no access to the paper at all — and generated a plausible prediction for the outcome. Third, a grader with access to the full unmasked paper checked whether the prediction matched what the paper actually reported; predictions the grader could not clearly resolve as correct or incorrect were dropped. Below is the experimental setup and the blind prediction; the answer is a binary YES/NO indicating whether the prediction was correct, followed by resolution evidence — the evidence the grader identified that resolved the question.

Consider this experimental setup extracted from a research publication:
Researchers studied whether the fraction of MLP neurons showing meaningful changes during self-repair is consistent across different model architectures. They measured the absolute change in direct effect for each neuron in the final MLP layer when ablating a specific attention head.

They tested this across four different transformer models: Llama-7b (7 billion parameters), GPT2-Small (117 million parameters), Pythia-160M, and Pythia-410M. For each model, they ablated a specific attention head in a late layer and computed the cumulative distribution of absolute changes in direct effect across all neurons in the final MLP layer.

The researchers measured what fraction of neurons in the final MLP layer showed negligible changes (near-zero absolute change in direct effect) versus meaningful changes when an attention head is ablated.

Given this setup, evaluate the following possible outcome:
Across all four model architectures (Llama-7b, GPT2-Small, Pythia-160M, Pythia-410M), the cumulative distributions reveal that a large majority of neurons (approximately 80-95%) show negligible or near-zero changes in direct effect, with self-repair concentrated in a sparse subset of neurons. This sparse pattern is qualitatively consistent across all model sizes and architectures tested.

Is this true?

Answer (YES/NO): NO